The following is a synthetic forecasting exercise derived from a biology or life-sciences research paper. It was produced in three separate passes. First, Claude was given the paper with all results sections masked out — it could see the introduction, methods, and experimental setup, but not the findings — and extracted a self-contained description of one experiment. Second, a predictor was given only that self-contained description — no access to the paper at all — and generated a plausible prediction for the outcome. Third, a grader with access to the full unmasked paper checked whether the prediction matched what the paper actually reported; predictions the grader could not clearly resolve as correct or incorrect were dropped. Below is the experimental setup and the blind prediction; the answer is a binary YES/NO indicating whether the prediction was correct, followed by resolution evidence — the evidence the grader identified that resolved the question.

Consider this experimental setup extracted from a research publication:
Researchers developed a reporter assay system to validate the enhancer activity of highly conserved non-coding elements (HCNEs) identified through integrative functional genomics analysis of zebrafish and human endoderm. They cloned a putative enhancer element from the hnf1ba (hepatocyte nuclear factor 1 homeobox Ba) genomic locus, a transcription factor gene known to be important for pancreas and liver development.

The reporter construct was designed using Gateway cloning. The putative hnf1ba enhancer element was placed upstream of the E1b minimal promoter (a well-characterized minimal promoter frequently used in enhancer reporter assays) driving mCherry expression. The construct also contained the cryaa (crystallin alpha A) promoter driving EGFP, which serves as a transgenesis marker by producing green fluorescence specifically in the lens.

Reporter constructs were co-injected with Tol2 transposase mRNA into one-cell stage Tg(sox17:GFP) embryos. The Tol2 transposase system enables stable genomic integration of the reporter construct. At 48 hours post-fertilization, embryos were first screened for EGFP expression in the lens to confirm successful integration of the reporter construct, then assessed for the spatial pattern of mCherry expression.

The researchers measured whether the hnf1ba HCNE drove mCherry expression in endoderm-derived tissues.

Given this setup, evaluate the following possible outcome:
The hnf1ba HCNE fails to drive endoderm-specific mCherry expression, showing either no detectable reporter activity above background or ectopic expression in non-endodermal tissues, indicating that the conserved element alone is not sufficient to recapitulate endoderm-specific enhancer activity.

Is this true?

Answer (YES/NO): YES